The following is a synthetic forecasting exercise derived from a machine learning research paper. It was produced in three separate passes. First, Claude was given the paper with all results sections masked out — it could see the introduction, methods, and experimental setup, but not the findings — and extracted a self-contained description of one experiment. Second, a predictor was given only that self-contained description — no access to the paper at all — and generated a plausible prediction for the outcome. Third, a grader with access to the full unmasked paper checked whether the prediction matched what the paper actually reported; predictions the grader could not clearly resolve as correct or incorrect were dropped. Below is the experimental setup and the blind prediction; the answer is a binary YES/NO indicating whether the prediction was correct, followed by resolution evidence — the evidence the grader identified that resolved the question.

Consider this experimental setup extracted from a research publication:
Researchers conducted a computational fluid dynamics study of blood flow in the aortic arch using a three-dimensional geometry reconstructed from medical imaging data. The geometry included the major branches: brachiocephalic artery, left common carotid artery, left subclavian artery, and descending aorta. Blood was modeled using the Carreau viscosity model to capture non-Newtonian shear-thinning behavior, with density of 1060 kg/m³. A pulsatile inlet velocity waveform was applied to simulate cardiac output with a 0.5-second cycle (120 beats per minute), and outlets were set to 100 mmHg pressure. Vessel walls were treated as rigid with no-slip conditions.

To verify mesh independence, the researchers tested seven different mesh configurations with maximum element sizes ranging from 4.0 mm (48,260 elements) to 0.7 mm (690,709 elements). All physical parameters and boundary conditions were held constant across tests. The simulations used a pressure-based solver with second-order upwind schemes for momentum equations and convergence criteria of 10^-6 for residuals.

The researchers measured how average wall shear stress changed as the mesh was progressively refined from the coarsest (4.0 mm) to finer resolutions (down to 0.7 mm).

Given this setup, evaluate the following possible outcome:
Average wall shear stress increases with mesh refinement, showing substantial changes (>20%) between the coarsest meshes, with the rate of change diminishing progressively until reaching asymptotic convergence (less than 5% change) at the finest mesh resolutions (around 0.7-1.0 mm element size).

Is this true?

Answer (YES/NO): NO